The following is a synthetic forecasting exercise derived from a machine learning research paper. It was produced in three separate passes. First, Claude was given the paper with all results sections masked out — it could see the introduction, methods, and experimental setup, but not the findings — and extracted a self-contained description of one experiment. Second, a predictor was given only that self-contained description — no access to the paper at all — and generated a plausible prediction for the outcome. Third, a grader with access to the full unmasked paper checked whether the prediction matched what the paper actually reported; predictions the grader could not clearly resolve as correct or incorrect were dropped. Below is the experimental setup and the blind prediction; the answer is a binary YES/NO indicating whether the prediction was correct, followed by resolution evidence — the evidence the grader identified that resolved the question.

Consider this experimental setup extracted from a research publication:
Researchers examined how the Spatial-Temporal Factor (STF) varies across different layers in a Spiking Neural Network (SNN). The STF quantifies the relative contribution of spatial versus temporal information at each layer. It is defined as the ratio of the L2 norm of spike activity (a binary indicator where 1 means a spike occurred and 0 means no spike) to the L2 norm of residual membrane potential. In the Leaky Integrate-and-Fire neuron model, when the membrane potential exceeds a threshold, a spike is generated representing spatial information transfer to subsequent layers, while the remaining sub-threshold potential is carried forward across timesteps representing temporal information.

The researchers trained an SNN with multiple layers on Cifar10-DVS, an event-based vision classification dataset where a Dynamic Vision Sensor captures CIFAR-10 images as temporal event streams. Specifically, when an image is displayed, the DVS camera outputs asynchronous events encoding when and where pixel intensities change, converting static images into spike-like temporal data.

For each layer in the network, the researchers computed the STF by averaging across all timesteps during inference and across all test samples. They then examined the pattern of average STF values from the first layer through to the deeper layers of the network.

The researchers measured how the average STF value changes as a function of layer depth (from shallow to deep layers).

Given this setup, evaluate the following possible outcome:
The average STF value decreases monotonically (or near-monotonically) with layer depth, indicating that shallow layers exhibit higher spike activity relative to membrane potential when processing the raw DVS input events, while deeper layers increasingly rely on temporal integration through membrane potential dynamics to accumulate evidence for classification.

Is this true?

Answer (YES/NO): NO